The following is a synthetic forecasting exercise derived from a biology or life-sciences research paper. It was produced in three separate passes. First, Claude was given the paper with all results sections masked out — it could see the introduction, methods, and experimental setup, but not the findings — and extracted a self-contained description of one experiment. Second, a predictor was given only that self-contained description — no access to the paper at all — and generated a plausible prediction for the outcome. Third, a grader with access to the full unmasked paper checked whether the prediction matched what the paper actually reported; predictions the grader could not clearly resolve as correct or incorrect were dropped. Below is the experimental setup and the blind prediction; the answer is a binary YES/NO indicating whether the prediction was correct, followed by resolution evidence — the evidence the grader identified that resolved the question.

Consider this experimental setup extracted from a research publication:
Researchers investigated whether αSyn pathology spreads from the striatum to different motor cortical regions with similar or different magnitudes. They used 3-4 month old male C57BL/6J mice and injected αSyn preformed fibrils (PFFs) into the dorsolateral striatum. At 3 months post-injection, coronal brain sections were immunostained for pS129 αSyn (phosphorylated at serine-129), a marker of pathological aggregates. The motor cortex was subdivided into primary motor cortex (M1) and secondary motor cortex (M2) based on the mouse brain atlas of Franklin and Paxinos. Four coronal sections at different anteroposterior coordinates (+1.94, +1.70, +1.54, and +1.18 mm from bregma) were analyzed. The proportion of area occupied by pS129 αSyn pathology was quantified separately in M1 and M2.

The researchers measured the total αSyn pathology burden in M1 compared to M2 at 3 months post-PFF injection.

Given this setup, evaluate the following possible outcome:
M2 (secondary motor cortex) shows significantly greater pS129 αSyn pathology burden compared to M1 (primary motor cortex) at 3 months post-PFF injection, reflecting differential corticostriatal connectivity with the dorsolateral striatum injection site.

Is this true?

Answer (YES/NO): YES